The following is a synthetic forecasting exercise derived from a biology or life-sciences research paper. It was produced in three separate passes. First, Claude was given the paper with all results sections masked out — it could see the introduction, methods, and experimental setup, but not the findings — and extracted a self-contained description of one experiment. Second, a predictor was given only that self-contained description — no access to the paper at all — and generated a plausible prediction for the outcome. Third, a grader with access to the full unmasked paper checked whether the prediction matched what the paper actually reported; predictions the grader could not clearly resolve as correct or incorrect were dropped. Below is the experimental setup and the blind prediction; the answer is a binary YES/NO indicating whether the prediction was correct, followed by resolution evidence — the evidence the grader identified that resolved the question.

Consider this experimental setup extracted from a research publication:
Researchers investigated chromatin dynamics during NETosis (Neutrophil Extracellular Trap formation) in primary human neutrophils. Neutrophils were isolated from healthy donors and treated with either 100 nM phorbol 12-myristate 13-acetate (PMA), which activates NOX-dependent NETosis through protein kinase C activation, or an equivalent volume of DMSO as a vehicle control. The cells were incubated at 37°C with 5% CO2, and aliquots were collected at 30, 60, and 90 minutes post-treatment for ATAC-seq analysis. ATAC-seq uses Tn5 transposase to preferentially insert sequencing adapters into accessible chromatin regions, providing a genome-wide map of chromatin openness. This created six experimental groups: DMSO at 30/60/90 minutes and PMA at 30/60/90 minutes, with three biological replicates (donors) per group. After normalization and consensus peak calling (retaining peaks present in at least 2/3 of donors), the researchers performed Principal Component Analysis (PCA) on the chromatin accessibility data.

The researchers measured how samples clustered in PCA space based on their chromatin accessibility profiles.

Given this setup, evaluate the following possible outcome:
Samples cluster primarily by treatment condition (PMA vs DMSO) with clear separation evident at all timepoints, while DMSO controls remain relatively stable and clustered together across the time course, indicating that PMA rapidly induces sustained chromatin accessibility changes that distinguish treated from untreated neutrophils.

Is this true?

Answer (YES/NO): YES